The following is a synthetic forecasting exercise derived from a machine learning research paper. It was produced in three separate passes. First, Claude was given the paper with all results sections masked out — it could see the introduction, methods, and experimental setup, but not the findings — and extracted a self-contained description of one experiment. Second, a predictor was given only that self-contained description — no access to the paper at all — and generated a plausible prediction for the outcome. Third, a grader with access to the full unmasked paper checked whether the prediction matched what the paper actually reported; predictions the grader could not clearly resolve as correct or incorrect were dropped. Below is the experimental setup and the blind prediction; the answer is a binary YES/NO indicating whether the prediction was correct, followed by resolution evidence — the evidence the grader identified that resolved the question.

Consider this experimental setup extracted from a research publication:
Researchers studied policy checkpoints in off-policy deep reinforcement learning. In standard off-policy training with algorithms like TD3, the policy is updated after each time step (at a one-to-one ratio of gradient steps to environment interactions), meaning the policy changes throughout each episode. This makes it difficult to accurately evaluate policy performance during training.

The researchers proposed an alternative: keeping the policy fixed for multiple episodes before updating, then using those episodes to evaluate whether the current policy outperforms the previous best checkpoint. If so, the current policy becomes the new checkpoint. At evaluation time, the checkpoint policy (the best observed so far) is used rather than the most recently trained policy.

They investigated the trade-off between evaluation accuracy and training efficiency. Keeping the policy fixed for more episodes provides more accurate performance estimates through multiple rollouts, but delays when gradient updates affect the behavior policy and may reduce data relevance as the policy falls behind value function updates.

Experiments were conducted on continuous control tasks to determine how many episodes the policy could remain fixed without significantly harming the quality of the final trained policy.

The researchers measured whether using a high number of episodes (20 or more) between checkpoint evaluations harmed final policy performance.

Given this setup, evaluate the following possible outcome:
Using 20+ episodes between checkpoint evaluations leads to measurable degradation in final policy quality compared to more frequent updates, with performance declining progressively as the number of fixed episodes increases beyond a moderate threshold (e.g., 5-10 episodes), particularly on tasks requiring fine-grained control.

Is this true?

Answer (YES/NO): NO